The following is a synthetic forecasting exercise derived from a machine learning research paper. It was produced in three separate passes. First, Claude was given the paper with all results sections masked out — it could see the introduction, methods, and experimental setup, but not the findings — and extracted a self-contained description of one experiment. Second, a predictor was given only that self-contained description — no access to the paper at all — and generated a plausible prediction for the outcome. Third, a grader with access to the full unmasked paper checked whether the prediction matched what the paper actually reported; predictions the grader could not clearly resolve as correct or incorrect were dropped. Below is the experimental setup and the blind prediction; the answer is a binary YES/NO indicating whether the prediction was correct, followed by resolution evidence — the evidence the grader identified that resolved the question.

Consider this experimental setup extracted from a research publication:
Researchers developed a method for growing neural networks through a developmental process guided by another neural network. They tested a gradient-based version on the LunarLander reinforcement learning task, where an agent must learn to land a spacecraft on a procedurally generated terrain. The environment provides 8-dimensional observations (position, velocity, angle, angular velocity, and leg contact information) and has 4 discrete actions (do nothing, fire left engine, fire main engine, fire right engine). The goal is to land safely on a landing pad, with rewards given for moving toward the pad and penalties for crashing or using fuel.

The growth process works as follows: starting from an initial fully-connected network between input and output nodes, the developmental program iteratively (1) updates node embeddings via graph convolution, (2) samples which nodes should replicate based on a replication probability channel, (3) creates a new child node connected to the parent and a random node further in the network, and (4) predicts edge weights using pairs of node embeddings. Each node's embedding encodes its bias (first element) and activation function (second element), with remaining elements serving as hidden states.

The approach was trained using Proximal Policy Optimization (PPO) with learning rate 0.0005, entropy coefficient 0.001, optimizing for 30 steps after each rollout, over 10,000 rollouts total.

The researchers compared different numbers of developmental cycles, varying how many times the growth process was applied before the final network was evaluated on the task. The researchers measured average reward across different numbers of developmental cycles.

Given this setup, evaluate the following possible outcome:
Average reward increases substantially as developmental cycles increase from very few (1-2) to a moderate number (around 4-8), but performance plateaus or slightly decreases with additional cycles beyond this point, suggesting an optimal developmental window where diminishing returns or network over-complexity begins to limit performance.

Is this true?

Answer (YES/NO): NO